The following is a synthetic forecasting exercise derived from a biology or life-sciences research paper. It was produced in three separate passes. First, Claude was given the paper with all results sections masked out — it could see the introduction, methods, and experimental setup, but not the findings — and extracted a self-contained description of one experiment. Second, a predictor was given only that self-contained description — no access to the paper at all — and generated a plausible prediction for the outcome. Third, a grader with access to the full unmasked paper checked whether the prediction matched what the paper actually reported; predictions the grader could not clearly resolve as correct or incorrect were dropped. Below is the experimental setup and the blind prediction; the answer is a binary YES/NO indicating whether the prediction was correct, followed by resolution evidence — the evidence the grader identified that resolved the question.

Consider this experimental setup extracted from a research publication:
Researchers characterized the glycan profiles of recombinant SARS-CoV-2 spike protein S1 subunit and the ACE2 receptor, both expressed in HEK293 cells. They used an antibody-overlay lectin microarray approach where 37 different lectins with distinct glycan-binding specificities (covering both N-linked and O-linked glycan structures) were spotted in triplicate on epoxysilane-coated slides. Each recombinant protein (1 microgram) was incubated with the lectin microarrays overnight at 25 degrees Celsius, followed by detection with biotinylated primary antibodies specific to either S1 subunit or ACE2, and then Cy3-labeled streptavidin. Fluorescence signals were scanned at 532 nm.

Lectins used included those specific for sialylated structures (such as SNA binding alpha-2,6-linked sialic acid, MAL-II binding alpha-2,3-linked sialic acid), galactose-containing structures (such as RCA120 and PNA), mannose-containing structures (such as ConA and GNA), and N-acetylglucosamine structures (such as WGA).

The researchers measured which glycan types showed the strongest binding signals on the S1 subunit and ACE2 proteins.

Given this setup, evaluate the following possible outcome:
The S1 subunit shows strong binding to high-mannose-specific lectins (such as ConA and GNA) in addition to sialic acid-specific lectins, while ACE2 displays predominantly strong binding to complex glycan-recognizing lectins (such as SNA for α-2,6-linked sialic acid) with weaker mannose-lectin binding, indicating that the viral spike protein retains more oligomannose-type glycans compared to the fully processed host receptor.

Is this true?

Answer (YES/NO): NO